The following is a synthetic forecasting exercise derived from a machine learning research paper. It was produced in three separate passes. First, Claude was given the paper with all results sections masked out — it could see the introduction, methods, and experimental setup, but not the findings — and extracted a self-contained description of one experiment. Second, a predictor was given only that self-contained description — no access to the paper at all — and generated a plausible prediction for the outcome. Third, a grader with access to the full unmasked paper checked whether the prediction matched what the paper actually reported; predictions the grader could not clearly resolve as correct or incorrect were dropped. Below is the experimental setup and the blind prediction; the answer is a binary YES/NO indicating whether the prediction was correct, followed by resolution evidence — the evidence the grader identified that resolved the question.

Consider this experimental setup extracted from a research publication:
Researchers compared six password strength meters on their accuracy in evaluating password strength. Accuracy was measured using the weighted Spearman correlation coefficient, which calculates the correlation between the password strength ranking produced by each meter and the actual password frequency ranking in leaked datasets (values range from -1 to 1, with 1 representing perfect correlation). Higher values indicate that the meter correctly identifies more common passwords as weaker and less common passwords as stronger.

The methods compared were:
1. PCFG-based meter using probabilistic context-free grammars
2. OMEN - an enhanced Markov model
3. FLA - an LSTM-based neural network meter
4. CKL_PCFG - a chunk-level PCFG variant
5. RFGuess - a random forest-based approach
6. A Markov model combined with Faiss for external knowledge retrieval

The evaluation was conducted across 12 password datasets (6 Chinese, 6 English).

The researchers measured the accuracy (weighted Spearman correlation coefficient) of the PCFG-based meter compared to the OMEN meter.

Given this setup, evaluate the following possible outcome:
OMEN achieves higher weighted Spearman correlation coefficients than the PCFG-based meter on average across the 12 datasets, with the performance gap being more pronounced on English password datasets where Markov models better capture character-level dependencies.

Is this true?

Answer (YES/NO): NO